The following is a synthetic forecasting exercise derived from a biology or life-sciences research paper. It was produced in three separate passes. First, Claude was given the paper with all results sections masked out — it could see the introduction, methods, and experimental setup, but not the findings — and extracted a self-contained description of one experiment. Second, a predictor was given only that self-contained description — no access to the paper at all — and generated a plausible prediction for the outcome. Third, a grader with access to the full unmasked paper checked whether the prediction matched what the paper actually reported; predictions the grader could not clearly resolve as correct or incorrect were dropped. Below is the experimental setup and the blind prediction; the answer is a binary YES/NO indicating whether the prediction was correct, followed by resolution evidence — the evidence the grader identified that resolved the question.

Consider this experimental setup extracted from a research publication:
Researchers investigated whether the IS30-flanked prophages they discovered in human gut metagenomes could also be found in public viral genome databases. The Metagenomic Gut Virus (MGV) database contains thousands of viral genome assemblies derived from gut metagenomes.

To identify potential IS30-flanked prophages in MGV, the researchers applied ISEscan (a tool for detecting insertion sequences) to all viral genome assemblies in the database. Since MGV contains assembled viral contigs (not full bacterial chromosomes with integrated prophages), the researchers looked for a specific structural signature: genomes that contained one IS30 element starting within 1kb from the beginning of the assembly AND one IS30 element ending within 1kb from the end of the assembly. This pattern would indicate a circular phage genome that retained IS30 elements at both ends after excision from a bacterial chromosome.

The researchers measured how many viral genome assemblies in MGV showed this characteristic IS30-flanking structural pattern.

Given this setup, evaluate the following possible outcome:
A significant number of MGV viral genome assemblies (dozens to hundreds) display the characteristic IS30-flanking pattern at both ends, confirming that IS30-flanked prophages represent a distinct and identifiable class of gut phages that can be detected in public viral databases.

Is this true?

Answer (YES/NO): NO